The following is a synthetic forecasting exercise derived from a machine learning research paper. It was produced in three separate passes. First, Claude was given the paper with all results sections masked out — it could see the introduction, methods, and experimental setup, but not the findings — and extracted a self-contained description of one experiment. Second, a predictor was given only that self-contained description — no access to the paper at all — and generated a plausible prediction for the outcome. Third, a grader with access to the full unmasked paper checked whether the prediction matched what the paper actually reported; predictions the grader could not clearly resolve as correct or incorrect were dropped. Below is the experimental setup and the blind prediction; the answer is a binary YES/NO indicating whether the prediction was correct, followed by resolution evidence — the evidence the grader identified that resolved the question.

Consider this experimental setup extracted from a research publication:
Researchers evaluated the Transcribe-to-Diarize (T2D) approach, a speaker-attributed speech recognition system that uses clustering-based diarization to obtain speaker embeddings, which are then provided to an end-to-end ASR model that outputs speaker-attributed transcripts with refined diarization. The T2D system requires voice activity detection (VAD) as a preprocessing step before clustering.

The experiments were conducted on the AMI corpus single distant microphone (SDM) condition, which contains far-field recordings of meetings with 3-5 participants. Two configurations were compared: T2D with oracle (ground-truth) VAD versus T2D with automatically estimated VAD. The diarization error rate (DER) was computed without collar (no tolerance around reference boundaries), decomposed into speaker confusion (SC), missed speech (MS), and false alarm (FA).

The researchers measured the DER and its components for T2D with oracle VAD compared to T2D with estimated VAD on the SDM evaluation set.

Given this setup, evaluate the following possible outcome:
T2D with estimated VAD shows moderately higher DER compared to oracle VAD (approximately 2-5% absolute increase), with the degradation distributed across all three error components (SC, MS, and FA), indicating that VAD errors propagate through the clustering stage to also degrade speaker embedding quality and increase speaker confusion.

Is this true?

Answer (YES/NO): NO